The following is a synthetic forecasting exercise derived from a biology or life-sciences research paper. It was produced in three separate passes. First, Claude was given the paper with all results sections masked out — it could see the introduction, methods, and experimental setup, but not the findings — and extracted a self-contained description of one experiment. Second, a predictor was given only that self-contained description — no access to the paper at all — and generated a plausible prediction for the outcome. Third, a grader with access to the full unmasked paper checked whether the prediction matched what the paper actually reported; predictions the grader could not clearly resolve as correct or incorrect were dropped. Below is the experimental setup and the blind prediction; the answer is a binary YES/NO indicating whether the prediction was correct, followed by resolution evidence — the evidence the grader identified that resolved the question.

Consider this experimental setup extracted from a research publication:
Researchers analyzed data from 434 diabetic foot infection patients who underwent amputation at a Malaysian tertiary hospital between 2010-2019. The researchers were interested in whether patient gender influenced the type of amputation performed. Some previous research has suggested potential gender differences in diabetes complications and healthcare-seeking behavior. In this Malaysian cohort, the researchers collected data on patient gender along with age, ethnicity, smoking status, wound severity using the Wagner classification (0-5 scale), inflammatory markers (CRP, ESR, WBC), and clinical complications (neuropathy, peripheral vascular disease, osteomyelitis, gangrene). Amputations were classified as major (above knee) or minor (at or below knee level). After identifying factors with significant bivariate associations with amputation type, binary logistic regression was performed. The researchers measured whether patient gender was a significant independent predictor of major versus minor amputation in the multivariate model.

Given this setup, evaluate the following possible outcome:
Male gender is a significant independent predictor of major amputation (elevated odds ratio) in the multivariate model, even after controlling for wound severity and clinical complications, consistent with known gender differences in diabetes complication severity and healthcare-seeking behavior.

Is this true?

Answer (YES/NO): NO